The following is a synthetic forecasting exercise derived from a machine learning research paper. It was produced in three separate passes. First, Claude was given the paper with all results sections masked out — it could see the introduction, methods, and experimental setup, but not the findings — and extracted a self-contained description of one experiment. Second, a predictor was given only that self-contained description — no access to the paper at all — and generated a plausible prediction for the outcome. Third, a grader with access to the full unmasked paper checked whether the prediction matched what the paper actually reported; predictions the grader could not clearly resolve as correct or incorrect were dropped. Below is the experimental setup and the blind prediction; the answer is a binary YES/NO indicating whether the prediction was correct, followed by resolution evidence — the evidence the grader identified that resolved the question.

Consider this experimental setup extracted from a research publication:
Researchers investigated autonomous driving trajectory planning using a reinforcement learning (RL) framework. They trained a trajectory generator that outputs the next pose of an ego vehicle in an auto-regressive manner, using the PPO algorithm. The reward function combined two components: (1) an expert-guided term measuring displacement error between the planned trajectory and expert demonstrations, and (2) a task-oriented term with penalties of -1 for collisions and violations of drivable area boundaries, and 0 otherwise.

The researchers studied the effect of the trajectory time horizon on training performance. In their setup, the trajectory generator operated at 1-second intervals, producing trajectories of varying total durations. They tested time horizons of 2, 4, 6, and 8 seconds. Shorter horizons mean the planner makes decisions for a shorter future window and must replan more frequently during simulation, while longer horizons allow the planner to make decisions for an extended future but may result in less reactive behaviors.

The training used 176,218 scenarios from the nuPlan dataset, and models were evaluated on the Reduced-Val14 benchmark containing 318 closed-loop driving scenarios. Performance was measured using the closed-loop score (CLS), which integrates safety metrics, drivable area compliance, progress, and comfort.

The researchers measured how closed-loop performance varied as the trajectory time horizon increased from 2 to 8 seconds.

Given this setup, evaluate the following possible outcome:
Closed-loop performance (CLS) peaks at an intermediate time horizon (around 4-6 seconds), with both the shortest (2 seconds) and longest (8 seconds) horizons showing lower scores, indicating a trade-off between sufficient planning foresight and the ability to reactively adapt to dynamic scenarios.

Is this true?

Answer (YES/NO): NO